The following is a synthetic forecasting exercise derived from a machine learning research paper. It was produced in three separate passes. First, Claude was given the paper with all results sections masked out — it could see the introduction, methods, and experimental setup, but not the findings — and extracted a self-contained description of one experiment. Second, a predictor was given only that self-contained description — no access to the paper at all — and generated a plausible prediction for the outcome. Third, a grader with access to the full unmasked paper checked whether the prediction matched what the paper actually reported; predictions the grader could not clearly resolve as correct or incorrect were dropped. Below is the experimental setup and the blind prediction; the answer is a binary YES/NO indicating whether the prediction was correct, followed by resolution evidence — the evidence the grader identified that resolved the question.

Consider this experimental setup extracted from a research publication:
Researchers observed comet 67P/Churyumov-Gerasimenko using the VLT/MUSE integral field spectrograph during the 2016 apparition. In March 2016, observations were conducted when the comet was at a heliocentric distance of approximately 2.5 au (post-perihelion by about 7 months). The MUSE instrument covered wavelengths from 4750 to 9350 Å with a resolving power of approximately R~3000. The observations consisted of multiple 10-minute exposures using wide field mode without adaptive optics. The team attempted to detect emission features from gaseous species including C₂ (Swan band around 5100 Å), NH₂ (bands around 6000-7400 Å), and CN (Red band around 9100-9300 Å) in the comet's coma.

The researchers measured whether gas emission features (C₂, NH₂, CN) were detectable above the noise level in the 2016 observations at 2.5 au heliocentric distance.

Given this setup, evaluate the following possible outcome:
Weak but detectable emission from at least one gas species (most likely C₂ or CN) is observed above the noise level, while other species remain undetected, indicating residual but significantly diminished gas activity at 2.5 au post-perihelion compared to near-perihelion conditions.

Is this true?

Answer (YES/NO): NO